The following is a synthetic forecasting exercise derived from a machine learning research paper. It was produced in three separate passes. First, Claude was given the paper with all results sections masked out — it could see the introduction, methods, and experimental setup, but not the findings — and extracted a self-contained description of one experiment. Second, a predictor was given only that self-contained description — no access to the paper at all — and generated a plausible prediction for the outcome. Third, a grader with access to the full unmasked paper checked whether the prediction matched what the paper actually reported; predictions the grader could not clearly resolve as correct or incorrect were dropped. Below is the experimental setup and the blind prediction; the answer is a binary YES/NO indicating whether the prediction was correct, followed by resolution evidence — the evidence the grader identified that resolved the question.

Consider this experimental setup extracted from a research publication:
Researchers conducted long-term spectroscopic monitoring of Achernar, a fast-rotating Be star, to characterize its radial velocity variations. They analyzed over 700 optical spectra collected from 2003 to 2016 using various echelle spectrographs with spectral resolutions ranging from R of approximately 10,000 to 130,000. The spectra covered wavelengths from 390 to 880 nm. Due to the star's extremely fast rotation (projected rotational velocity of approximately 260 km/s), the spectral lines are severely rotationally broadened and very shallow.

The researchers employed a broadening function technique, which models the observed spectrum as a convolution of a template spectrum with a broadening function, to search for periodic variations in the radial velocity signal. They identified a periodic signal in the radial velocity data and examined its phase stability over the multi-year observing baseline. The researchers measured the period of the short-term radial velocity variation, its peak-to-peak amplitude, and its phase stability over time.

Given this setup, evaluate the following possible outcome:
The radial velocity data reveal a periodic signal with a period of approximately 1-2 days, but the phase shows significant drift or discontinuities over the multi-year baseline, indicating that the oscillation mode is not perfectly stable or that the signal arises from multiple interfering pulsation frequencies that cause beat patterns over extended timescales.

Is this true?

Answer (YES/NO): NO